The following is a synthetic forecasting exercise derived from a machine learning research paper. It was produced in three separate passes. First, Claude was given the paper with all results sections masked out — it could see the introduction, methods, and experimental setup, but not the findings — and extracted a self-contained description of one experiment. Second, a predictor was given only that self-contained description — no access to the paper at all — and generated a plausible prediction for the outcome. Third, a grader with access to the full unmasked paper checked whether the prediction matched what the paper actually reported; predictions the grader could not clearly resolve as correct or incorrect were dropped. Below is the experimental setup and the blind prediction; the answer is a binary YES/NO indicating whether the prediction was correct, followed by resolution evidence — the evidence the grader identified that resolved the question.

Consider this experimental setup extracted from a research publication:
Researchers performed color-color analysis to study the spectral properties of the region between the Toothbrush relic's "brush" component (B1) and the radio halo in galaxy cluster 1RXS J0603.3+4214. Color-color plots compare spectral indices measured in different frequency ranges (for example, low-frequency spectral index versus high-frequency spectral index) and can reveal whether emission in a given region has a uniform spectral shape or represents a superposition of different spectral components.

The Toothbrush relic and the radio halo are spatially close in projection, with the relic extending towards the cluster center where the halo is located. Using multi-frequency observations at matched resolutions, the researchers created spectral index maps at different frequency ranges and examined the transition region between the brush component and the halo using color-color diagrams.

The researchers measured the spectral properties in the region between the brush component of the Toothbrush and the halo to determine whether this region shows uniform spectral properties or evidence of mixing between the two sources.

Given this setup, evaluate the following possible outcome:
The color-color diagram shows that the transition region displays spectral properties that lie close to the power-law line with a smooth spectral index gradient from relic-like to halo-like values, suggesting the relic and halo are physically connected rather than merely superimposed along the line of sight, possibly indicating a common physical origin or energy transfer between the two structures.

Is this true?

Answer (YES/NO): NO